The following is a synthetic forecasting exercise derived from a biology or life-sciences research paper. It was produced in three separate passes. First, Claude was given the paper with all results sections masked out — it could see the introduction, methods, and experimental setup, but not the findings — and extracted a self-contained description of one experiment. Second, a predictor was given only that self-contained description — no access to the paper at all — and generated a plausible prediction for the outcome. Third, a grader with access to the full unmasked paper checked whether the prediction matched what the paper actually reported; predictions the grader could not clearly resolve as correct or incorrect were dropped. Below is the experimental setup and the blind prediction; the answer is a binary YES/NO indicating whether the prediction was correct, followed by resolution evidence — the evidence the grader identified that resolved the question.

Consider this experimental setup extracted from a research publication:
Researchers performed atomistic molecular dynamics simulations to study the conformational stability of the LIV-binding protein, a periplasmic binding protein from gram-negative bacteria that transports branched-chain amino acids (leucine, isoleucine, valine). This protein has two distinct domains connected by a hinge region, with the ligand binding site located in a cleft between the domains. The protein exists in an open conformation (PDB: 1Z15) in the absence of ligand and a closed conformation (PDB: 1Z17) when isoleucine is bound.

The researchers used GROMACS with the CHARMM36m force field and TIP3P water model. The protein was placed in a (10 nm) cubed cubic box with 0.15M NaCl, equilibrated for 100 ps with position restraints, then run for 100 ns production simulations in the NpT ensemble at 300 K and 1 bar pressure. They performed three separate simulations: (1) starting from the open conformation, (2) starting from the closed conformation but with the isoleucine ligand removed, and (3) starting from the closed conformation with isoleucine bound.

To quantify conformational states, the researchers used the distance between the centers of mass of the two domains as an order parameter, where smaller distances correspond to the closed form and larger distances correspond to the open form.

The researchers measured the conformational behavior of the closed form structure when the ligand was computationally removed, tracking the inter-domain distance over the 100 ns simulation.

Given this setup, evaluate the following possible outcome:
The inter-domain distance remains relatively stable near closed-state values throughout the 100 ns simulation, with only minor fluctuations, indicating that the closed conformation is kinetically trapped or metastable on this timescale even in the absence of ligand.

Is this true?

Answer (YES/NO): NO